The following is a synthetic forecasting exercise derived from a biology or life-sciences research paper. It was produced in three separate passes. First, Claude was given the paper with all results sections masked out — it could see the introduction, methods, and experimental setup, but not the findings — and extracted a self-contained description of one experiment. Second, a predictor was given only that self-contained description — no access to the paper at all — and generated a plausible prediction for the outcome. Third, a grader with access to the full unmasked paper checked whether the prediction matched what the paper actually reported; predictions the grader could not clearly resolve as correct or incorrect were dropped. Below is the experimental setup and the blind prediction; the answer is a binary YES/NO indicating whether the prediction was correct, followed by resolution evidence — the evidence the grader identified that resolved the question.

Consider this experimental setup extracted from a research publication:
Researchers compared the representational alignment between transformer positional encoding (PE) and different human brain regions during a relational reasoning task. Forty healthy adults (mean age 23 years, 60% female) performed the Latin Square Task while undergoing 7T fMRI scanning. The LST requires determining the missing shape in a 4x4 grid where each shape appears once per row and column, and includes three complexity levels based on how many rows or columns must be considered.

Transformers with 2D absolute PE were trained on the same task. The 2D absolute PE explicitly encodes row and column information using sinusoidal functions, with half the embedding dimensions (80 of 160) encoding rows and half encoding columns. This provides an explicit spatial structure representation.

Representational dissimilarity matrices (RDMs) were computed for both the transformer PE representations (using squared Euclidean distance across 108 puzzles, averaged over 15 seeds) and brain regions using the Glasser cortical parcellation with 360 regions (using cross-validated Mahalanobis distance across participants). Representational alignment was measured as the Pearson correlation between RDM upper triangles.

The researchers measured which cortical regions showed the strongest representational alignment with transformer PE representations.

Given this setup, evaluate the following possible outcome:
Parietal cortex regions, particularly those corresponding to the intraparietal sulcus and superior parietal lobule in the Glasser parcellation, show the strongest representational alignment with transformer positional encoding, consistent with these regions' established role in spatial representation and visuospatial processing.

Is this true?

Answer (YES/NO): NO